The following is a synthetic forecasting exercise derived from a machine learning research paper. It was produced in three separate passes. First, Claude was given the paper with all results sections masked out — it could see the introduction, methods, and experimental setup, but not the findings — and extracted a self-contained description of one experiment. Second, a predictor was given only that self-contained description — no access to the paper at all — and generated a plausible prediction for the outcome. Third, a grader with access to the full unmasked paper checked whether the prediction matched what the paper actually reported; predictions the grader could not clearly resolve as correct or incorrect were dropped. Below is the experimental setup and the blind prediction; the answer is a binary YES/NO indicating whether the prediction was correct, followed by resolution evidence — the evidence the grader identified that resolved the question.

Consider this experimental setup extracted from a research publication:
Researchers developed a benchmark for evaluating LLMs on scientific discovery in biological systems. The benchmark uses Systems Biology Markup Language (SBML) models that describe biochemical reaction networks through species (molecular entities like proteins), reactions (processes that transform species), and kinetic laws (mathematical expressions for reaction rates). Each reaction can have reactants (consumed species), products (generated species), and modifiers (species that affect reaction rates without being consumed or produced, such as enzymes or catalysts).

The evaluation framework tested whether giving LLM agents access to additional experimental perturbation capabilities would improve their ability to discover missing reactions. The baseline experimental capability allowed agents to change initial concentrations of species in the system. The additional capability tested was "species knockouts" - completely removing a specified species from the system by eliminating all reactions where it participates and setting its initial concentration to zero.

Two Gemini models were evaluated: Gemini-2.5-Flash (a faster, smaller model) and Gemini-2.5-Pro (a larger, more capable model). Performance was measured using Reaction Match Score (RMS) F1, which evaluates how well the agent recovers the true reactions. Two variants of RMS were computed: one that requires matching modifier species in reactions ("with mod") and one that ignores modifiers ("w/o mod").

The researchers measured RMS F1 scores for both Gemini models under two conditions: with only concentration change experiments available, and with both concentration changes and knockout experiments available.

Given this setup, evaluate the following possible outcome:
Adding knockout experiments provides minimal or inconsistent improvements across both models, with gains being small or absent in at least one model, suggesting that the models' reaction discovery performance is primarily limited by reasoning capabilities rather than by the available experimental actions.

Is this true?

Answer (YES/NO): NO